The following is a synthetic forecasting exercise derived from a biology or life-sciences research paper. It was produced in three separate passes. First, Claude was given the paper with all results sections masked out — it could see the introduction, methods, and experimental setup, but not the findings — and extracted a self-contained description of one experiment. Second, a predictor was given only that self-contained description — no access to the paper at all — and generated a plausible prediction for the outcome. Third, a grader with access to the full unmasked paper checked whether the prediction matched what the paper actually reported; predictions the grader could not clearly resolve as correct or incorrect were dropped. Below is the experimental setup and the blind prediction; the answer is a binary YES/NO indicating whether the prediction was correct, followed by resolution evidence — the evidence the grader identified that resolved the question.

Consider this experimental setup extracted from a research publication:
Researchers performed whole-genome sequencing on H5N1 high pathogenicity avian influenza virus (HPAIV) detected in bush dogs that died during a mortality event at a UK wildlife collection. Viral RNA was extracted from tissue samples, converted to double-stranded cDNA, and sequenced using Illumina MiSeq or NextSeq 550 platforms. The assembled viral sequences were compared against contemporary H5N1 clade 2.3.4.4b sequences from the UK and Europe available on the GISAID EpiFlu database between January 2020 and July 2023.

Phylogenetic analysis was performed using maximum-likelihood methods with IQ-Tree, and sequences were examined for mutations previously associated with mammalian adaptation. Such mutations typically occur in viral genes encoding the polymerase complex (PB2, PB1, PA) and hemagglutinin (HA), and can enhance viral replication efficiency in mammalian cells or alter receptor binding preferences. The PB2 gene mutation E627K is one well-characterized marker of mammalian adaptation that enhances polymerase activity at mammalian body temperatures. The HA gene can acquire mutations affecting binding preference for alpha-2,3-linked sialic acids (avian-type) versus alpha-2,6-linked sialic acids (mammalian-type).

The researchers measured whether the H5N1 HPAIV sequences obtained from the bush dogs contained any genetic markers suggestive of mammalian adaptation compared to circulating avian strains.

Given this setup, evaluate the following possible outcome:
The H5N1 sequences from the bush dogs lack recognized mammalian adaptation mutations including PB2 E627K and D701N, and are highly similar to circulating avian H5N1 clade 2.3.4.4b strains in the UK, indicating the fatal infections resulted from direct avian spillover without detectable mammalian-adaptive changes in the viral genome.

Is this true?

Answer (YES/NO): NO